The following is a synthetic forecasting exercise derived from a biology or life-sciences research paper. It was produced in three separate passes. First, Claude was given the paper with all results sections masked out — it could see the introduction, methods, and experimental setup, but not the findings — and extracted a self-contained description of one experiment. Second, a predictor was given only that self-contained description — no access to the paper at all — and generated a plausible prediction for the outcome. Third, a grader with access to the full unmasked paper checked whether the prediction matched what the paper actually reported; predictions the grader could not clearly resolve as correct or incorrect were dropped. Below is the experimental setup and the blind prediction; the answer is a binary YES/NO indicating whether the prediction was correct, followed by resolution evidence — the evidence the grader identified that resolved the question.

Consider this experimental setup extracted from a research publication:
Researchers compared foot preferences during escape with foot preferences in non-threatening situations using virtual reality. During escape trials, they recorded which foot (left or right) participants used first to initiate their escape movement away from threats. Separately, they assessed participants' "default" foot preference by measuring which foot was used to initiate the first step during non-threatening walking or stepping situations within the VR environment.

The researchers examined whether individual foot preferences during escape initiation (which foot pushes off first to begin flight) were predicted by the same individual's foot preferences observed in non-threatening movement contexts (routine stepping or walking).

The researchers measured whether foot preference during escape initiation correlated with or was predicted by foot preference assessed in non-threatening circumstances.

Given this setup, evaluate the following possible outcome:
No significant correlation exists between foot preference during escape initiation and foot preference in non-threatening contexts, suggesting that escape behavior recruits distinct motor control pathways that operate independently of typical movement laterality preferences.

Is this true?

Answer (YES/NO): YES